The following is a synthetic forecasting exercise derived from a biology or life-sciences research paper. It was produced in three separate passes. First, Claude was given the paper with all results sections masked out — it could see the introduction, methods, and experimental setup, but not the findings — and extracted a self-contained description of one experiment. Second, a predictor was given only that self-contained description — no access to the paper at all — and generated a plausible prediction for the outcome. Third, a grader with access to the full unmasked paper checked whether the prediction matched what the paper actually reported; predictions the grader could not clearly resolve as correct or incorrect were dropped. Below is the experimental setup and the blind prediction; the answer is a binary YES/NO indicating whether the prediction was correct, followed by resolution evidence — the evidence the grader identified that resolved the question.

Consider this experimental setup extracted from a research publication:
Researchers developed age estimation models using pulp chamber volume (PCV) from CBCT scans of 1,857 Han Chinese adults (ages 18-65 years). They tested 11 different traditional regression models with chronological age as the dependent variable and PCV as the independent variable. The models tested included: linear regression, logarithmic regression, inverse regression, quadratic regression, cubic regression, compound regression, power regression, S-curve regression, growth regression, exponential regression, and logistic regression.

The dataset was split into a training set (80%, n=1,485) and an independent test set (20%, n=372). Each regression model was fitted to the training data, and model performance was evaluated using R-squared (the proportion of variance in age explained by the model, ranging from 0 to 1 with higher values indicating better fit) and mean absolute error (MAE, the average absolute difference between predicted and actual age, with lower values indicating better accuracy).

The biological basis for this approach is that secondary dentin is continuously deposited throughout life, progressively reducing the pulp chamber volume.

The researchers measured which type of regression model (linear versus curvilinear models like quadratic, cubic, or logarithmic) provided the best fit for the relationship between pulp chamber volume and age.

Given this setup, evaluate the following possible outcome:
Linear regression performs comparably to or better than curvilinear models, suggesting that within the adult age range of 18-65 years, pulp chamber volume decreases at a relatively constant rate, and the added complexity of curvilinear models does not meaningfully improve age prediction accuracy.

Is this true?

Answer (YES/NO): NO